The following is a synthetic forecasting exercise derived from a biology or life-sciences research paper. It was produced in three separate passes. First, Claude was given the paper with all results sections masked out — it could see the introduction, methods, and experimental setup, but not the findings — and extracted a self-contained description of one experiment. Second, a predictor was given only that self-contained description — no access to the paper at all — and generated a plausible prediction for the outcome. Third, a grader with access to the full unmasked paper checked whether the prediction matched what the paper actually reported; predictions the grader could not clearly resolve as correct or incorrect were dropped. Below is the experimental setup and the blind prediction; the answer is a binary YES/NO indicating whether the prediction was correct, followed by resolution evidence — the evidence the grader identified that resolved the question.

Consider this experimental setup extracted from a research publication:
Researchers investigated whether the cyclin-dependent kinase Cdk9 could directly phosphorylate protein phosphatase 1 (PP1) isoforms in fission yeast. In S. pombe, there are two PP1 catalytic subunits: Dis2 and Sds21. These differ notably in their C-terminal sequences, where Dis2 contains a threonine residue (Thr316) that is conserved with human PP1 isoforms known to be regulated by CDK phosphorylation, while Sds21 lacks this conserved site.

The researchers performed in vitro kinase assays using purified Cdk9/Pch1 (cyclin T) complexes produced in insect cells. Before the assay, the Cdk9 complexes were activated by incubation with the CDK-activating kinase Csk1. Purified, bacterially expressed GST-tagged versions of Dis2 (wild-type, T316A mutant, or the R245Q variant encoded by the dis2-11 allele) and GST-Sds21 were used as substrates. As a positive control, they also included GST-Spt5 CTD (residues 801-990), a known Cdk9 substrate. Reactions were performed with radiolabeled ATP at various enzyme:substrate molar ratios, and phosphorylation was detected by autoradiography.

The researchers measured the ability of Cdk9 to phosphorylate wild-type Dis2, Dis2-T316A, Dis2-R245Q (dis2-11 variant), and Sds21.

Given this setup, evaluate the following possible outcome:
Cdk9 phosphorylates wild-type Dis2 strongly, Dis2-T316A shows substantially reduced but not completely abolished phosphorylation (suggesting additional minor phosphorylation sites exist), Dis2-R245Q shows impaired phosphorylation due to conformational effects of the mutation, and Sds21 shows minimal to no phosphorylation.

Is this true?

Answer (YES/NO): NO